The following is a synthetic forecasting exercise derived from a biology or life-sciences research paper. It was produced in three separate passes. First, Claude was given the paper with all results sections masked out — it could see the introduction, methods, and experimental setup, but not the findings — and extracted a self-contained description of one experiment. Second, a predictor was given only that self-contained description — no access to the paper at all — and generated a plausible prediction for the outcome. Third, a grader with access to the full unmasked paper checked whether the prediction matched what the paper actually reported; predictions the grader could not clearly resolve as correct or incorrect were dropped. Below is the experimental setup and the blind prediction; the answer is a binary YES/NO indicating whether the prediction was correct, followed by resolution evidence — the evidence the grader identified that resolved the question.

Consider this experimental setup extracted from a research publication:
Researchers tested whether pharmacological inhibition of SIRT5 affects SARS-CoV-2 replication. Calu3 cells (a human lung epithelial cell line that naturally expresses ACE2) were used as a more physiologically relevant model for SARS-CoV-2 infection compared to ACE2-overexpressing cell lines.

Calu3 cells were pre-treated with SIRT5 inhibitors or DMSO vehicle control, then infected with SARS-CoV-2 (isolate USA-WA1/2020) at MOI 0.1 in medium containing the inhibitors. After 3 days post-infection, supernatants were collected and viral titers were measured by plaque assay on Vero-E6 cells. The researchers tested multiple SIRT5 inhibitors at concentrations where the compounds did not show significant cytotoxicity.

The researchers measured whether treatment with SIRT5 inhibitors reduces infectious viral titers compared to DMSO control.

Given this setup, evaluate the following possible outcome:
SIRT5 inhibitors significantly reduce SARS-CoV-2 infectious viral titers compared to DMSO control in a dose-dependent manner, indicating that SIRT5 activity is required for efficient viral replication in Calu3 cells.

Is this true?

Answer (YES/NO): NO